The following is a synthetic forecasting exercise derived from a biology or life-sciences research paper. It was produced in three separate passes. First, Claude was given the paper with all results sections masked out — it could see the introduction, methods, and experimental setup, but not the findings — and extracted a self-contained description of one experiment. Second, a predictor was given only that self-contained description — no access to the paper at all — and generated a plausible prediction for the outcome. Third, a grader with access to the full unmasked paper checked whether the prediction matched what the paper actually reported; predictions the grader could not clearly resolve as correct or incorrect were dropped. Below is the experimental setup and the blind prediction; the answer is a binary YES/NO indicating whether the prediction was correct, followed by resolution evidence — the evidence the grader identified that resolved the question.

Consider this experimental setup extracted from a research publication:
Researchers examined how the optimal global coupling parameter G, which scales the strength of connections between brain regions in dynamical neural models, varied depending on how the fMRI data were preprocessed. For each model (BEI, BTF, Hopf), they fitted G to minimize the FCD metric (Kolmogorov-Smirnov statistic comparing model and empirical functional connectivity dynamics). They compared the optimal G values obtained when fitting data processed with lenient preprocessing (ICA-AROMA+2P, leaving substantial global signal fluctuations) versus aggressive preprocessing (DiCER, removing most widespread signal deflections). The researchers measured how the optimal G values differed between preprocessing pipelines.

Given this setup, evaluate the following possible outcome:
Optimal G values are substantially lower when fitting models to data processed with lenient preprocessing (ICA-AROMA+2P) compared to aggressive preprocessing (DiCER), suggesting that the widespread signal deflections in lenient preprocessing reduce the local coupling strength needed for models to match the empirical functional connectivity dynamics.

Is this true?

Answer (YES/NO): NO